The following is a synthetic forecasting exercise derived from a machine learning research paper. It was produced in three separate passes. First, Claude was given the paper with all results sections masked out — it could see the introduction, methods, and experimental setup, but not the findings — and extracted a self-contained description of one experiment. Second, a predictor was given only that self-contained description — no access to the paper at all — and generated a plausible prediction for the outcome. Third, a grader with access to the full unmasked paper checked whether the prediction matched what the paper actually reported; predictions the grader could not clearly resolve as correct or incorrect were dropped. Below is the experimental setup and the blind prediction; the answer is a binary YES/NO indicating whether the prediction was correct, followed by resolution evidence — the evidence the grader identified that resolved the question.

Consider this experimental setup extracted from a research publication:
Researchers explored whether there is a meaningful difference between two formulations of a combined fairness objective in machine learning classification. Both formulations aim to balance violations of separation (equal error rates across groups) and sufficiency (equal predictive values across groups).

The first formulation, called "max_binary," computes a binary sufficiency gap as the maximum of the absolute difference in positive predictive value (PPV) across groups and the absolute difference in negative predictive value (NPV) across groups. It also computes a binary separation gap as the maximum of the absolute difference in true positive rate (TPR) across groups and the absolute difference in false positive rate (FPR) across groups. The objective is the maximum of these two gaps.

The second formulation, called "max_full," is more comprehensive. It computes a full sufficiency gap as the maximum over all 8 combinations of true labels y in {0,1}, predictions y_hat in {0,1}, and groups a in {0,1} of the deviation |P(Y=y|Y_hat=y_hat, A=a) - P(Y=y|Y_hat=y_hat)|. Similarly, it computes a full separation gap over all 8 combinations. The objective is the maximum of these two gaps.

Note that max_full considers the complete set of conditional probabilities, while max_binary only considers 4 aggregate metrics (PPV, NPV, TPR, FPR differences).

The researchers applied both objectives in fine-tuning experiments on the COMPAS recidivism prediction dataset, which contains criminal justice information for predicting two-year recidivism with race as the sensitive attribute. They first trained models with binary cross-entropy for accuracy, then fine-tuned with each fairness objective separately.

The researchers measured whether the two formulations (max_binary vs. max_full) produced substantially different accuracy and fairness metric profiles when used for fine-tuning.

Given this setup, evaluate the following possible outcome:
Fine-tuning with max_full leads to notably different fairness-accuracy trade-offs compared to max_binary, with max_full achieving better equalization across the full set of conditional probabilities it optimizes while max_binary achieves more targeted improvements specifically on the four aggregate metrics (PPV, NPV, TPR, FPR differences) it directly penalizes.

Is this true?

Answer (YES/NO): NO